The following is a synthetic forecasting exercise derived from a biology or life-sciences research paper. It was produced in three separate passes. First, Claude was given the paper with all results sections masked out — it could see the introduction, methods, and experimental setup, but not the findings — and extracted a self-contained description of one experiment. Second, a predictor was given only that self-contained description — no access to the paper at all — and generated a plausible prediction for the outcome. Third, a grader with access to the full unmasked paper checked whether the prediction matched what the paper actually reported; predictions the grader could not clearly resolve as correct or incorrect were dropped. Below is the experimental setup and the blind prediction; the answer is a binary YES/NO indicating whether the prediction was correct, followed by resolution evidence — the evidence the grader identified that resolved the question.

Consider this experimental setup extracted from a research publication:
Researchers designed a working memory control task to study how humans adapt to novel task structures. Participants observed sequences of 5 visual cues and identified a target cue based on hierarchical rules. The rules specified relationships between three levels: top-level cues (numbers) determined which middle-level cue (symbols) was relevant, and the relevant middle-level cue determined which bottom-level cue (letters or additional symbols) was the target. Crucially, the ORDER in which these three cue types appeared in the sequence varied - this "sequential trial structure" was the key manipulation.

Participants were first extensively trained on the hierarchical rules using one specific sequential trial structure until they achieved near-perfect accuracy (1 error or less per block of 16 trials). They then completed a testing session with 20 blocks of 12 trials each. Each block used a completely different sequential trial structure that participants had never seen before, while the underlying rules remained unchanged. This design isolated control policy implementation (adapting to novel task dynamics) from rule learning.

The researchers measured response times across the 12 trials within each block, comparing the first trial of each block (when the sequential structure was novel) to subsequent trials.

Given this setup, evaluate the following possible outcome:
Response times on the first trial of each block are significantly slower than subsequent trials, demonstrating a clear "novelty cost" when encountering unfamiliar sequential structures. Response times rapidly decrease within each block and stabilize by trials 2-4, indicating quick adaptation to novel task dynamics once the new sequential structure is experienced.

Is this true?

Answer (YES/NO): YES